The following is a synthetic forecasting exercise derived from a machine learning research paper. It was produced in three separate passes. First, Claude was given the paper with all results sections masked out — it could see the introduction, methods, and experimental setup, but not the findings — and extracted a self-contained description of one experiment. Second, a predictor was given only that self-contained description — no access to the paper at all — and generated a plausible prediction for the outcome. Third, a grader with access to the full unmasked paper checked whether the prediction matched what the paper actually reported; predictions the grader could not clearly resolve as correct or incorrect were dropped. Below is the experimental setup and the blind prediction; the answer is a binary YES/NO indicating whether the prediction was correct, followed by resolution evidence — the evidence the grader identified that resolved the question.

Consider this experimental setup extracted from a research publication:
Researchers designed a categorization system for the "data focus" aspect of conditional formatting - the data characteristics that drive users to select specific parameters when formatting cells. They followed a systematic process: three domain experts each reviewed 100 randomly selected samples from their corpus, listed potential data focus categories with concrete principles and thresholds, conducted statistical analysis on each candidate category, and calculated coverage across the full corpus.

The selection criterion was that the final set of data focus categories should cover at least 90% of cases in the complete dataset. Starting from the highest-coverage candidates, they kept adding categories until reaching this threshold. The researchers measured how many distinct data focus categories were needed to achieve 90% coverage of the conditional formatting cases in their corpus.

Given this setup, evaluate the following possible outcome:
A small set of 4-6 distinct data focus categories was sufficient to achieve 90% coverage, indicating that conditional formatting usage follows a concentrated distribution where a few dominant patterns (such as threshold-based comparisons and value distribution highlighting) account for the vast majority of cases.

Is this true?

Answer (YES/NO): NO